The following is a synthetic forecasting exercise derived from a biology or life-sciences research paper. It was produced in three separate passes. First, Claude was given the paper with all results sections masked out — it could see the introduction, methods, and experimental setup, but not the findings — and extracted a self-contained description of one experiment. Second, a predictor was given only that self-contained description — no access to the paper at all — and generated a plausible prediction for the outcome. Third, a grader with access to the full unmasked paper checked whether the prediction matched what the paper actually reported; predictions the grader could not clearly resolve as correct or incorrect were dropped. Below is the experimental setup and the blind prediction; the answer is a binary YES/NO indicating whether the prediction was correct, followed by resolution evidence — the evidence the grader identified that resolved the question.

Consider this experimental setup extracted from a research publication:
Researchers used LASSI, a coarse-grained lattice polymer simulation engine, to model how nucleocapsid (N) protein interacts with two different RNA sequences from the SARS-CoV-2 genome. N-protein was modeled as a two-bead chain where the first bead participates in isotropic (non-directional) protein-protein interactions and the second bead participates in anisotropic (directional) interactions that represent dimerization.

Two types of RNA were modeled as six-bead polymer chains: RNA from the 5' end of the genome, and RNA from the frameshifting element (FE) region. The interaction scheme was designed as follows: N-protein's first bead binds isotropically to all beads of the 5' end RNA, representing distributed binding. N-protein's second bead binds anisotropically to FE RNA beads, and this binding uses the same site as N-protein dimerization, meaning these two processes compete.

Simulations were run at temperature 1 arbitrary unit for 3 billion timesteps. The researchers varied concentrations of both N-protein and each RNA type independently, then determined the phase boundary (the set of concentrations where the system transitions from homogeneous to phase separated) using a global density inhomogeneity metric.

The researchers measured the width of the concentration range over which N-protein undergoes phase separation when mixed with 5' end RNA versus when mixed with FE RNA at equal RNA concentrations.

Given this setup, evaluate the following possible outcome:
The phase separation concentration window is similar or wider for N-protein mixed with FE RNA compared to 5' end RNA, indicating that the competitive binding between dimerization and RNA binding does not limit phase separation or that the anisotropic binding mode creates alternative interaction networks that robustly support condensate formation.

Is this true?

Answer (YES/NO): NO